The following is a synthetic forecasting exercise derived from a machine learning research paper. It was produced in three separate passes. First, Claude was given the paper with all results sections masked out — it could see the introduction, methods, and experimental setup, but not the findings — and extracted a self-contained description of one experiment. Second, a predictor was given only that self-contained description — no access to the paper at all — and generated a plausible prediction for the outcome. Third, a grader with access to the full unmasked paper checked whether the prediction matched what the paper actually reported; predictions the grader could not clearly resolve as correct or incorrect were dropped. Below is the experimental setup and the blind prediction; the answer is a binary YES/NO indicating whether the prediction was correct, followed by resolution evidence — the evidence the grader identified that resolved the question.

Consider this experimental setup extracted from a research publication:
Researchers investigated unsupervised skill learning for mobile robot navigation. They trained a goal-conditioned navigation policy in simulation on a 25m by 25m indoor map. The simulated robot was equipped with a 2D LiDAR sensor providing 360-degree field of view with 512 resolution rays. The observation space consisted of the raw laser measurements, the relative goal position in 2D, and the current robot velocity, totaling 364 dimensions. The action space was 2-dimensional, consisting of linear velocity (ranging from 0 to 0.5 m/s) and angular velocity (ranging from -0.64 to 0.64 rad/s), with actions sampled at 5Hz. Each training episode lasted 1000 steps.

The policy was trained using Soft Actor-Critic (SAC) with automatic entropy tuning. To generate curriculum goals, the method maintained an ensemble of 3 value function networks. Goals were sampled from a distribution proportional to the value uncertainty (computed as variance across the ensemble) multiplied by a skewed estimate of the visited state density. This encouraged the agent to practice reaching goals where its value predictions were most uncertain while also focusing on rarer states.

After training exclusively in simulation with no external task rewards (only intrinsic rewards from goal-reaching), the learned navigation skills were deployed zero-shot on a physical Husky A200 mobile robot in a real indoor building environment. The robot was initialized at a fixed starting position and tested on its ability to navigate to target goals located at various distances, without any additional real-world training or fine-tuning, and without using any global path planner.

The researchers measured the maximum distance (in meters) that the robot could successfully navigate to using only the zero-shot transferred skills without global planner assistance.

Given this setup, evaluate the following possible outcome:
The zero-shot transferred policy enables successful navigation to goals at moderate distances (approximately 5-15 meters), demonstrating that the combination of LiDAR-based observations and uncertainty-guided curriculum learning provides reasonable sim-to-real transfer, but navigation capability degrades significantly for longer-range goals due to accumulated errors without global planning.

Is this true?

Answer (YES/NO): NO